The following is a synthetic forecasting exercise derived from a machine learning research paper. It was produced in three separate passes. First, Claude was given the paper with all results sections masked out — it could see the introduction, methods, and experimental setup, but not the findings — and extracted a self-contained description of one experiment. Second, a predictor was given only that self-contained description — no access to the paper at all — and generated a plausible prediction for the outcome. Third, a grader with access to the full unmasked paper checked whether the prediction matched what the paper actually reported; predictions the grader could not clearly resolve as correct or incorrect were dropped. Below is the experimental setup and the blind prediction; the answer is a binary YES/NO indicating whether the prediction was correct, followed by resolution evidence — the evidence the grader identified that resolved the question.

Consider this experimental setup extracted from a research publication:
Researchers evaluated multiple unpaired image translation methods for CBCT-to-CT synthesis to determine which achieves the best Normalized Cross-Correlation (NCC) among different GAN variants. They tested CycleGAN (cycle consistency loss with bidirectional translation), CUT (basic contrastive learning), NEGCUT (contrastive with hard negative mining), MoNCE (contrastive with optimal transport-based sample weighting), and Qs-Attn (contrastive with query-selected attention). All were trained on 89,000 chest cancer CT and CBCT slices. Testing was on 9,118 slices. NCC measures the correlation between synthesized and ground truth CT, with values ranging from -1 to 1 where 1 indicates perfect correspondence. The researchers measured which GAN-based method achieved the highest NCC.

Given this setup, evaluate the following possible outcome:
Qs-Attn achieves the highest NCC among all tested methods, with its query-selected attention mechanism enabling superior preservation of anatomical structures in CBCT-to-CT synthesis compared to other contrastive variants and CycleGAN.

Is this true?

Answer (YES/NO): NO